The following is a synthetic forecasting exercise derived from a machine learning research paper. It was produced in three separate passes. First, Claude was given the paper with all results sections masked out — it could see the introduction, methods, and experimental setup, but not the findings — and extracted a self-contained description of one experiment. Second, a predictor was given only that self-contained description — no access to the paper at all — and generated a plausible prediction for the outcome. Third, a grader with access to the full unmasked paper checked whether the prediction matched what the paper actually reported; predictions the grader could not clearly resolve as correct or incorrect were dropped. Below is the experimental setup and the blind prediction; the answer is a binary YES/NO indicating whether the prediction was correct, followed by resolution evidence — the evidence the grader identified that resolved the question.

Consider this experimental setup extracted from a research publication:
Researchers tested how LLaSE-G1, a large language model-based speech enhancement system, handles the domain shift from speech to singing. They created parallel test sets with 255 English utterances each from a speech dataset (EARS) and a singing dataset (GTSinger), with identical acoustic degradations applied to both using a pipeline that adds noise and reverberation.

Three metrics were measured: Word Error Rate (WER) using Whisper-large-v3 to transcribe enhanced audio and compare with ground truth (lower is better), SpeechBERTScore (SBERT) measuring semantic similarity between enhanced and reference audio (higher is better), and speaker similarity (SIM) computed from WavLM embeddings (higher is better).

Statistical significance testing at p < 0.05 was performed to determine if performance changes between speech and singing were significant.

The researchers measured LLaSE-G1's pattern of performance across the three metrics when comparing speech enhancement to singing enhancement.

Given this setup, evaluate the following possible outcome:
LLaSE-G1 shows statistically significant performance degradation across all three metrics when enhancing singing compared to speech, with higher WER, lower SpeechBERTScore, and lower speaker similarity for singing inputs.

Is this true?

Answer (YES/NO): NO